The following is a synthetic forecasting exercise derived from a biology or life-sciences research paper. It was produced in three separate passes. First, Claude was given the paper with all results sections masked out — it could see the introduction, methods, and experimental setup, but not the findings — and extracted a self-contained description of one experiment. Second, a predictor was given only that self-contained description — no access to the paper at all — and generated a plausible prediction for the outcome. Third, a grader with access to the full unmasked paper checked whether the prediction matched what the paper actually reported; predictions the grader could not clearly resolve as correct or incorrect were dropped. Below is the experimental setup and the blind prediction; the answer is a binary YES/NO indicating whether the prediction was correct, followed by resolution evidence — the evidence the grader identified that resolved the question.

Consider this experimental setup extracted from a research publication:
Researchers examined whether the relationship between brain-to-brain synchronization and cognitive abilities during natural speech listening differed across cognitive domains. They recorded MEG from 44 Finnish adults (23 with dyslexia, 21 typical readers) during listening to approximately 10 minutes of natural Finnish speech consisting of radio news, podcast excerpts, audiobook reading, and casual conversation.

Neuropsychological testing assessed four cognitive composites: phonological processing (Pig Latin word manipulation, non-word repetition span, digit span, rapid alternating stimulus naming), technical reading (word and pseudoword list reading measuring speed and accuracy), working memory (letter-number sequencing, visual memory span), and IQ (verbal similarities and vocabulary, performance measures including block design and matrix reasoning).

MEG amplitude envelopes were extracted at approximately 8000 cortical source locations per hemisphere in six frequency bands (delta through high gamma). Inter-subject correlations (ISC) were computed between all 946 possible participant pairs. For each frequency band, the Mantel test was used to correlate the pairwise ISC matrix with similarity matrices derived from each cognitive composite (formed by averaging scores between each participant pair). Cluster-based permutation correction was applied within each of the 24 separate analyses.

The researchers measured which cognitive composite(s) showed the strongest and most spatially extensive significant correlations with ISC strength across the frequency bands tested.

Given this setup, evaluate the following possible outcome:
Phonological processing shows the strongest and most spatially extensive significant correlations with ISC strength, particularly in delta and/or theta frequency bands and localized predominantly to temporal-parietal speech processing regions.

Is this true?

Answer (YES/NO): NO